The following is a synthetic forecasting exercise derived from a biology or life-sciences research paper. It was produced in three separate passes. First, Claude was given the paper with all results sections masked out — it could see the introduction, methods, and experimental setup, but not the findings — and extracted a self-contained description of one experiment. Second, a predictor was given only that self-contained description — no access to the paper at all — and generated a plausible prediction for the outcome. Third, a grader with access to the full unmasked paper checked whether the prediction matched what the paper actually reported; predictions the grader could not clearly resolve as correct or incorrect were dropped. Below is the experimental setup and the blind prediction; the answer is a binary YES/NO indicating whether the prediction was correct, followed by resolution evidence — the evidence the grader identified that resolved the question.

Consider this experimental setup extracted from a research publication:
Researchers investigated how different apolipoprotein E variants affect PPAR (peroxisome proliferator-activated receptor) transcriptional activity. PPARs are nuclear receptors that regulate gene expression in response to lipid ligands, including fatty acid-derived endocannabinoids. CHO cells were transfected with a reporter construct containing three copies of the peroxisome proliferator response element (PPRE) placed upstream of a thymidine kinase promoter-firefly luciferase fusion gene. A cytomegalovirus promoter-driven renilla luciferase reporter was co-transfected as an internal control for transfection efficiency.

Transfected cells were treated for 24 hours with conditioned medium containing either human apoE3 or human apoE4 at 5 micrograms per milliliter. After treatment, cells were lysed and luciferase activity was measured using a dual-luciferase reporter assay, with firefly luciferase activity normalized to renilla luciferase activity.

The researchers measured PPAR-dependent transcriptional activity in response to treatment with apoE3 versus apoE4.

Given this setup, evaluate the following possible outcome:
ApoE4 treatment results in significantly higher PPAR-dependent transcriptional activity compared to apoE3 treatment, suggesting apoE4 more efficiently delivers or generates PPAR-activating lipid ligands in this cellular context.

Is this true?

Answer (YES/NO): NO